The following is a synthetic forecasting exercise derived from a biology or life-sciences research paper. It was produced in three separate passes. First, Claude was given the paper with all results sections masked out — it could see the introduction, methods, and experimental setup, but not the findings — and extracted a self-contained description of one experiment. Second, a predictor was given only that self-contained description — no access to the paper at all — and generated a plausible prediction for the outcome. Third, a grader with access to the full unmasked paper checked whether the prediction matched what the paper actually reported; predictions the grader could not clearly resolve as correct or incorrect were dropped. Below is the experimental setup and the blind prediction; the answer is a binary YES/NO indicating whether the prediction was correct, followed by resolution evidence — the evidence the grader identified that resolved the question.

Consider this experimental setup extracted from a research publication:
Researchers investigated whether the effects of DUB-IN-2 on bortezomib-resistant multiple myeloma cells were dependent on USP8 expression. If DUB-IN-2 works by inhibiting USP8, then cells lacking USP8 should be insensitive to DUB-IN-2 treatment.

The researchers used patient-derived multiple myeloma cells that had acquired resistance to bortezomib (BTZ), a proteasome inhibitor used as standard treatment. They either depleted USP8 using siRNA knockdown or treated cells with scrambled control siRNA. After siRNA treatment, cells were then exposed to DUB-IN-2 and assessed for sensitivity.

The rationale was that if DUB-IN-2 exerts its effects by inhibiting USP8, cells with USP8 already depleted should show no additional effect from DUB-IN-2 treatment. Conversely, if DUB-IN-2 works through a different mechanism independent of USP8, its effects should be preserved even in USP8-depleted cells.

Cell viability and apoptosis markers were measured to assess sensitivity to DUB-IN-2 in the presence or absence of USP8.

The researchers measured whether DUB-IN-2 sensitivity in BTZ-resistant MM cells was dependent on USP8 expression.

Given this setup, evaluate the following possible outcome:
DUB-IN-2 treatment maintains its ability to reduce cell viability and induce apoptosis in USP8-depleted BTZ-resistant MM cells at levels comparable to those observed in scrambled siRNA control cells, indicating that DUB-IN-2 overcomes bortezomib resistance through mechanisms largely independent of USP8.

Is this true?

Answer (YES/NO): YES